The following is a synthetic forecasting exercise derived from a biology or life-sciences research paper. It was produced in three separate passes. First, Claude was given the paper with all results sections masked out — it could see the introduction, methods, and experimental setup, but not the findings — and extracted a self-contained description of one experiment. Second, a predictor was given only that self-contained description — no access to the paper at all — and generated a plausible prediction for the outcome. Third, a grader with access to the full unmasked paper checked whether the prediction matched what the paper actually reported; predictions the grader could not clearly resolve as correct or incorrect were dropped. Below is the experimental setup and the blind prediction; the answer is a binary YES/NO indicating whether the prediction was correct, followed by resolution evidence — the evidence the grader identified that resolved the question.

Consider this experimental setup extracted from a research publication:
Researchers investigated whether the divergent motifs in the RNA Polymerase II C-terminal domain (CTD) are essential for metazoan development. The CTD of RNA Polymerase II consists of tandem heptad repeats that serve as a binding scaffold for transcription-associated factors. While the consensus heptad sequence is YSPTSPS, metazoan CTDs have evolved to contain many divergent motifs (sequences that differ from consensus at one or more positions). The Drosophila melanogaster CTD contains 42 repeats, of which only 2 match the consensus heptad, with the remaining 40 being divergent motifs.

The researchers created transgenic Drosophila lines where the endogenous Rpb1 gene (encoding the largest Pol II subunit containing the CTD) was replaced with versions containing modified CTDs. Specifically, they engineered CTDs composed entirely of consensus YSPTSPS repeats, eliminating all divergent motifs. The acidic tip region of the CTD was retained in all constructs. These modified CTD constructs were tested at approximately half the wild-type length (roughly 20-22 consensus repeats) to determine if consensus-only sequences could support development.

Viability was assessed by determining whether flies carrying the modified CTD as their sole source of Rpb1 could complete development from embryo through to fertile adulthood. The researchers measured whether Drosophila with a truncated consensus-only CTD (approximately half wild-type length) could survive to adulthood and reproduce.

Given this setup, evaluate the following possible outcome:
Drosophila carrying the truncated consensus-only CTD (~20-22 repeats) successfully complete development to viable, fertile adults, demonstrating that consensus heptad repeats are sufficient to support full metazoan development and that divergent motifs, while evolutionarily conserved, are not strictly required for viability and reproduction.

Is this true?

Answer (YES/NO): YES